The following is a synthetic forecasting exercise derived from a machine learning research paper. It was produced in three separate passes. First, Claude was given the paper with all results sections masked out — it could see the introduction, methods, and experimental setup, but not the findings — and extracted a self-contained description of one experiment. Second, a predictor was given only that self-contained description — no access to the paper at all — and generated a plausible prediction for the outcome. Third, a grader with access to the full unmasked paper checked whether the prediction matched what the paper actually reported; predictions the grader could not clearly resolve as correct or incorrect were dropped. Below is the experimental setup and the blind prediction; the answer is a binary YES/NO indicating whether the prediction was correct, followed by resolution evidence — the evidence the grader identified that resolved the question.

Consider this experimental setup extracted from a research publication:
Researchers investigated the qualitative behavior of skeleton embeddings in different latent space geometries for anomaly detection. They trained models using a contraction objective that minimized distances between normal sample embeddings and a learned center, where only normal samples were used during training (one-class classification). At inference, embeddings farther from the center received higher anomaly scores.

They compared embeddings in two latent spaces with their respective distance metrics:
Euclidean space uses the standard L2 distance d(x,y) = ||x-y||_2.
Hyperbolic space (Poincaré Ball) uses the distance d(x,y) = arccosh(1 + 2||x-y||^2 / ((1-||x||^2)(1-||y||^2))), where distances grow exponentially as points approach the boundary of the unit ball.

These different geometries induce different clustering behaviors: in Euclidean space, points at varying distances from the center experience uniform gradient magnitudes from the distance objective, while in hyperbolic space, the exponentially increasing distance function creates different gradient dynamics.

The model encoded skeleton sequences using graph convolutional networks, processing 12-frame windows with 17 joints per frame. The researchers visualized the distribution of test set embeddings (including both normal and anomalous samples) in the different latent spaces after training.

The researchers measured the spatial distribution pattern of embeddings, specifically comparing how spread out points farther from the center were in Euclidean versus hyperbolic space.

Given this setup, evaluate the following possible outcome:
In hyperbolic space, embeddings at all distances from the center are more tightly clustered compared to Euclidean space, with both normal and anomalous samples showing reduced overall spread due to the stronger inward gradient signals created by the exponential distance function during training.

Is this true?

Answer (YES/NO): YES